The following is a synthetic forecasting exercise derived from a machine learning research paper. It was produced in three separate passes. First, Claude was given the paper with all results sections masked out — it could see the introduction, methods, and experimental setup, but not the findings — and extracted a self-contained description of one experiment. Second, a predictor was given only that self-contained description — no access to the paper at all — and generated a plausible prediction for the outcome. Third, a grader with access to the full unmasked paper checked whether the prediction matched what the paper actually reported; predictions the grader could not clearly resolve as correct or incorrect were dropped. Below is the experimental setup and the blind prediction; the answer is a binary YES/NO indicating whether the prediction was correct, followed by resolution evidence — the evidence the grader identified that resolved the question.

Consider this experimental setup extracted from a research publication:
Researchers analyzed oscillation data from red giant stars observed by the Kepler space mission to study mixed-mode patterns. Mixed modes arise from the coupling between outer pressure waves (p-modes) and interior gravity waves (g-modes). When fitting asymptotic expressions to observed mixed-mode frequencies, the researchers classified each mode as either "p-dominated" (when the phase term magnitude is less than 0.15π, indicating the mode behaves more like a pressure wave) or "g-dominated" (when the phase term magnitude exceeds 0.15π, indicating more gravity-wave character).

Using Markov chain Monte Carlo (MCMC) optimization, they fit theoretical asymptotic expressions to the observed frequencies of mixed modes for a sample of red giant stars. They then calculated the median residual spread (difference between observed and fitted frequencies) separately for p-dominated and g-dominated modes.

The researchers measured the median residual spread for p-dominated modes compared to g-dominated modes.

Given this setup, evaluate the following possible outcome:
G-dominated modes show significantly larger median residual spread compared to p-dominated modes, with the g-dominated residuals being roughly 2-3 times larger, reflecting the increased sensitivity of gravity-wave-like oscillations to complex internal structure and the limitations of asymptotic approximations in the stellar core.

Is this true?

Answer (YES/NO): NO